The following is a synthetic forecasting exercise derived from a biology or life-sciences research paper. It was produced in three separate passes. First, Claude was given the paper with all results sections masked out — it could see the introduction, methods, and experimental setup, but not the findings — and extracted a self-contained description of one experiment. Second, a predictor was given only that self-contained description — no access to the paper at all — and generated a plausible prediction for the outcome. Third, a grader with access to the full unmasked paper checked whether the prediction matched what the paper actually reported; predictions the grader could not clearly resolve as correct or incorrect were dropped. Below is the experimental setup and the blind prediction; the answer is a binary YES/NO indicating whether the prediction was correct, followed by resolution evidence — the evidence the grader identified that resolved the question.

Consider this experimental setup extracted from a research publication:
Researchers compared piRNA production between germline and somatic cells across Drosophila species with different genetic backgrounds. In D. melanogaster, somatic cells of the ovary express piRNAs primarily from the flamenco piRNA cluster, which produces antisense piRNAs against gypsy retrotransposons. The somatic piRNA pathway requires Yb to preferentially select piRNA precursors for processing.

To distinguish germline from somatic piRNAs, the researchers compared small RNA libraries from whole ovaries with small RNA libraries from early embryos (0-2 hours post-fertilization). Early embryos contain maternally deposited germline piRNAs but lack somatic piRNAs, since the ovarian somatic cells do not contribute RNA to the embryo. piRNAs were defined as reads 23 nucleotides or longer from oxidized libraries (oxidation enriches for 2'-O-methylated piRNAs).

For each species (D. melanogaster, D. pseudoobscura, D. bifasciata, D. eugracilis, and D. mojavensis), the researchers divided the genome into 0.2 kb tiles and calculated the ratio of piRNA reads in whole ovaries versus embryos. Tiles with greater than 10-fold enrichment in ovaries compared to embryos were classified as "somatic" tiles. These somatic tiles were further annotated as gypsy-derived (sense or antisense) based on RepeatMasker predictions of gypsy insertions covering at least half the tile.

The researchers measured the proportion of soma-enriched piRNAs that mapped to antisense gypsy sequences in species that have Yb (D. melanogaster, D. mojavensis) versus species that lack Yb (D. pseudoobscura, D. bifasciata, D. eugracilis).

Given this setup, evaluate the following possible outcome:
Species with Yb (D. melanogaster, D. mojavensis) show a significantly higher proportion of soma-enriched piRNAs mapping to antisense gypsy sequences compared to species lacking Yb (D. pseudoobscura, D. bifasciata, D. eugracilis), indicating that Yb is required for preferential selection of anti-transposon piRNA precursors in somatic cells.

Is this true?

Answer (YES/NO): NO